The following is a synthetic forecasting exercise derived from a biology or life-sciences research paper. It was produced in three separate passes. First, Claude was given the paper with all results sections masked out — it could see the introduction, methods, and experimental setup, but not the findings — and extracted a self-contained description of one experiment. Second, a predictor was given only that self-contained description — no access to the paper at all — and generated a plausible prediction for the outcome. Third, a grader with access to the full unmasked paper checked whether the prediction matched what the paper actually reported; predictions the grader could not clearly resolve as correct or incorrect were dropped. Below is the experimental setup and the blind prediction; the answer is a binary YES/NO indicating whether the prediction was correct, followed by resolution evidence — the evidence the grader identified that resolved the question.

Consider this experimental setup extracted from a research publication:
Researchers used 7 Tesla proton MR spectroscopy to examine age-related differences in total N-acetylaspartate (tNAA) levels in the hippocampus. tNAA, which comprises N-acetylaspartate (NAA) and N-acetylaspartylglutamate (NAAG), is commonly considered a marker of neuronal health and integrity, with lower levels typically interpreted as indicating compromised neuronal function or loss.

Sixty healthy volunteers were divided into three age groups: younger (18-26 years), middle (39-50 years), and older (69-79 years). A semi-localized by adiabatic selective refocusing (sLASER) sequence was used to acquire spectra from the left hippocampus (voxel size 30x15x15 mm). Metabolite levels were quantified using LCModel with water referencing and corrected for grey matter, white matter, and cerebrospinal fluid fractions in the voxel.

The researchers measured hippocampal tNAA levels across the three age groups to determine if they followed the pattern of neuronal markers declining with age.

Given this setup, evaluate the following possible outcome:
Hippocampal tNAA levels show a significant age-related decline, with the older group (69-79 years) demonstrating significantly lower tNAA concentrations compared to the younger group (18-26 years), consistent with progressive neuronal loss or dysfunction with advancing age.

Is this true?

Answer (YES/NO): NO